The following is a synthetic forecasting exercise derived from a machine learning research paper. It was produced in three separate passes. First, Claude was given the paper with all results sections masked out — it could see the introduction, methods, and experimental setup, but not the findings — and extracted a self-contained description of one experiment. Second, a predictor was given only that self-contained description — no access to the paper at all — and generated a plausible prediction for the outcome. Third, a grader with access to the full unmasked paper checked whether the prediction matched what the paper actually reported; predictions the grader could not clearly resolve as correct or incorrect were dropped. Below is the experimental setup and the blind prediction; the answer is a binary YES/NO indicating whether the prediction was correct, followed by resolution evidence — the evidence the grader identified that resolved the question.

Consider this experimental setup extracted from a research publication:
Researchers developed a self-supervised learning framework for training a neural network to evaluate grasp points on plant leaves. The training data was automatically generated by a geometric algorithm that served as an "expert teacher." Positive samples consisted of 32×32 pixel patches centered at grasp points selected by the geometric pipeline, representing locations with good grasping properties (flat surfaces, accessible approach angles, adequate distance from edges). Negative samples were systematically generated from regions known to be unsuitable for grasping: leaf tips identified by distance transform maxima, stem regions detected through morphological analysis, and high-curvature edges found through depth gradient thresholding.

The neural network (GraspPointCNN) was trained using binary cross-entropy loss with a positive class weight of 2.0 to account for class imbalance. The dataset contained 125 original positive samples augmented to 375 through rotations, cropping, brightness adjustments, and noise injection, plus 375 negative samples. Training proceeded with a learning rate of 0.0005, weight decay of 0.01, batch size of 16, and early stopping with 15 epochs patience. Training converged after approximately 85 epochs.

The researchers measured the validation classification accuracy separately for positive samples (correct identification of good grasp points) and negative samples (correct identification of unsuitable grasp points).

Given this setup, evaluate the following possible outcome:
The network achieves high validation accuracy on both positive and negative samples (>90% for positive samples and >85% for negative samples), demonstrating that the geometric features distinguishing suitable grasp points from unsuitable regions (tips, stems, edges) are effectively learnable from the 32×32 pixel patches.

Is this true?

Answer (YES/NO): YES